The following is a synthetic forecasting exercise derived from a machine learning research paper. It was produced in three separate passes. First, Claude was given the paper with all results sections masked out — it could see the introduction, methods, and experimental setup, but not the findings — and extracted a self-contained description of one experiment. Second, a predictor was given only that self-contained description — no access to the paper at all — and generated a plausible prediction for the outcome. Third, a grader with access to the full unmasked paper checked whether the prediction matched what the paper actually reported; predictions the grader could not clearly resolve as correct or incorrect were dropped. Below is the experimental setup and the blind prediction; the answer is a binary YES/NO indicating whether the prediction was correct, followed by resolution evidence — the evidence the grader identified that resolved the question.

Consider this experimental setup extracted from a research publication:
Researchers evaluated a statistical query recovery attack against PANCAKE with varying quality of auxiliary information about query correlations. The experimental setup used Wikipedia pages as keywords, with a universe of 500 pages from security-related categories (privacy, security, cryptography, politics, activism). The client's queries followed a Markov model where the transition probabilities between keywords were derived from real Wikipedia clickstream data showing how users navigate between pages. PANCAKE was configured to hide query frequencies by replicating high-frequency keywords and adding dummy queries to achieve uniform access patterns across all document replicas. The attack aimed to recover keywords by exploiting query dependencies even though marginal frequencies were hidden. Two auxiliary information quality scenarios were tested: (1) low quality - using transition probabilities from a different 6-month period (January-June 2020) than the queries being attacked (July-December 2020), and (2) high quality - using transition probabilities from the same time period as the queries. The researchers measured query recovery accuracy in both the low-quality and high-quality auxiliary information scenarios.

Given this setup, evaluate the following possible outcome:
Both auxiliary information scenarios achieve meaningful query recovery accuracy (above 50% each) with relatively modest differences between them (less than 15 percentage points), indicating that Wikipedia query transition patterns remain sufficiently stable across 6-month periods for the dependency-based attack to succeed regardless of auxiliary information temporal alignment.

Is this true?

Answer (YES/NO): NO